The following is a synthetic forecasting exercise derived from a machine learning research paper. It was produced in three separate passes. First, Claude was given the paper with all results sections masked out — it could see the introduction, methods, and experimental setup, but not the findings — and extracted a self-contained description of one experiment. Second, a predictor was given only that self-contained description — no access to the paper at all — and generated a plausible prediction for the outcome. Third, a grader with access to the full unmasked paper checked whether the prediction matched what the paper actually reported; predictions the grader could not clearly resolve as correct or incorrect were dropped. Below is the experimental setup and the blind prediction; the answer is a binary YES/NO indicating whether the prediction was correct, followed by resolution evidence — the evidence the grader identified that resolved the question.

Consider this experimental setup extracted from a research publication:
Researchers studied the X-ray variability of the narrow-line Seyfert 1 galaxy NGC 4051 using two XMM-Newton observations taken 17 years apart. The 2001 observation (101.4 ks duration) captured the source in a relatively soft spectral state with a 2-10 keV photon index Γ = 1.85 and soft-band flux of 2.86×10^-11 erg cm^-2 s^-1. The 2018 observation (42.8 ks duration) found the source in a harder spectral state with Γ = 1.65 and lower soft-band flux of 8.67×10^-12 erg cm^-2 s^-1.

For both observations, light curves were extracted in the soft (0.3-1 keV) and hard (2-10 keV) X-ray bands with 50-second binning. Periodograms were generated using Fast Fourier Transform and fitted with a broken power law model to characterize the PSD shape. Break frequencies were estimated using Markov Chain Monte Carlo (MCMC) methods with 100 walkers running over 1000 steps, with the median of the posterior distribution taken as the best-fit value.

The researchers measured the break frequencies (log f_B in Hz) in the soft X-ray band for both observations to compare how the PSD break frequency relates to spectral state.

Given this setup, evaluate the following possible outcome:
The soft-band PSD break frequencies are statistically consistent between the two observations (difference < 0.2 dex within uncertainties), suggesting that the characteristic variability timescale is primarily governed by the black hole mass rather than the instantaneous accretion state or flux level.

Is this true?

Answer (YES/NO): NO